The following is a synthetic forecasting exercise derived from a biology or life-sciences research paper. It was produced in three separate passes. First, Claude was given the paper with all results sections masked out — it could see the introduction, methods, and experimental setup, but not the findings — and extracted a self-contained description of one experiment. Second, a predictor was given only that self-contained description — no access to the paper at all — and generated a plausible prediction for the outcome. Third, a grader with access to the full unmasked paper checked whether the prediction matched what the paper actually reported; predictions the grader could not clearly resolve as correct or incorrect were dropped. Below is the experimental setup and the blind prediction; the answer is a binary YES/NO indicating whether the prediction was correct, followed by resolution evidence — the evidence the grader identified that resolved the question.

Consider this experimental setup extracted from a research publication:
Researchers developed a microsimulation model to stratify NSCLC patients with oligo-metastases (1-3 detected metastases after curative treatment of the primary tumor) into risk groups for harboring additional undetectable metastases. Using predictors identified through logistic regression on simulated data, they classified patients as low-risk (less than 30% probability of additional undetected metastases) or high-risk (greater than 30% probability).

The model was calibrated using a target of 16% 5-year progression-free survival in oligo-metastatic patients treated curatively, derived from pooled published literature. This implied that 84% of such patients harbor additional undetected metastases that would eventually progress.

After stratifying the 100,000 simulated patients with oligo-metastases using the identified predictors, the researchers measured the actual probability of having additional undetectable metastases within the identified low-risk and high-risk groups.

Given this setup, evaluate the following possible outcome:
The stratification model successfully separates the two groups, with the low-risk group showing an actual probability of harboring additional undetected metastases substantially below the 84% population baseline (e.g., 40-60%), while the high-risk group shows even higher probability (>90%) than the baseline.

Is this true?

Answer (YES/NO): NO